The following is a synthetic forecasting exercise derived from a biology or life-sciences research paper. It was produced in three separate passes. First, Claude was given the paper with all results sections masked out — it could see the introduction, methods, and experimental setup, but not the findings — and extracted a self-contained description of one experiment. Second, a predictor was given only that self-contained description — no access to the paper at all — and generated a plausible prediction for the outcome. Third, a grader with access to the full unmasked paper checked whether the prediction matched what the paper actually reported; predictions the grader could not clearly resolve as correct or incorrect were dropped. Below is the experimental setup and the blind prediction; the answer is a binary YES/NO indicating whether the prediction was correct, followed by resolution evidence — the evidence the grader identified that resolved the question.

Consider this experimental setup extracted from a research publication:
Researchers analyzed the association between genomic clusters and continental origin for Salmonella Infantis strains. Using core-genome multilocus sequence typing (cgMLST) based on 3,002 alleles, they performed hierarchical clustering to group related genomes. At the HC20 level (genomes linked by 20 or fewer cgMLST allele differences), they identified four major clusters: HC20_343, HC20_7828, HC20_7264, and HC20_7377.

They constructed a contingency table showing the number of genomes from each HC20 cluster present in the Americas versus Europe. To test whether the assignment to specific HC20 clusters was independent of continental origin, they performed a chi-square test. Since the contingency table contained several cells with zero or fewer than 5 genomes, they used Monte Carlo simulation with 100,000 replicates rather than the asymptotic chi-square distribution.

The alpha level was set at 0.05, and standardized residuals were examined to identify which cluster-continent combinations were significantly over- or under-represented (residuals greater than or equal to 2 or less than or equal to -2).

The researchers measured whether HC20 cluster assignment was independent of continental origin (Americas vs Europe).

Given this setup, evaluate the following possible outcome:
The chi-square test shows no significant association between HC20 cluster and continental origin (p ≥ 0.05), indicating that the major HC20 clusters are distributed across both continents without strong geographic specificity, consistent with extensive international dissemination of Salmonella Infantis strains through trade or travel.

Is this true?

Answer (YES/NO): NO